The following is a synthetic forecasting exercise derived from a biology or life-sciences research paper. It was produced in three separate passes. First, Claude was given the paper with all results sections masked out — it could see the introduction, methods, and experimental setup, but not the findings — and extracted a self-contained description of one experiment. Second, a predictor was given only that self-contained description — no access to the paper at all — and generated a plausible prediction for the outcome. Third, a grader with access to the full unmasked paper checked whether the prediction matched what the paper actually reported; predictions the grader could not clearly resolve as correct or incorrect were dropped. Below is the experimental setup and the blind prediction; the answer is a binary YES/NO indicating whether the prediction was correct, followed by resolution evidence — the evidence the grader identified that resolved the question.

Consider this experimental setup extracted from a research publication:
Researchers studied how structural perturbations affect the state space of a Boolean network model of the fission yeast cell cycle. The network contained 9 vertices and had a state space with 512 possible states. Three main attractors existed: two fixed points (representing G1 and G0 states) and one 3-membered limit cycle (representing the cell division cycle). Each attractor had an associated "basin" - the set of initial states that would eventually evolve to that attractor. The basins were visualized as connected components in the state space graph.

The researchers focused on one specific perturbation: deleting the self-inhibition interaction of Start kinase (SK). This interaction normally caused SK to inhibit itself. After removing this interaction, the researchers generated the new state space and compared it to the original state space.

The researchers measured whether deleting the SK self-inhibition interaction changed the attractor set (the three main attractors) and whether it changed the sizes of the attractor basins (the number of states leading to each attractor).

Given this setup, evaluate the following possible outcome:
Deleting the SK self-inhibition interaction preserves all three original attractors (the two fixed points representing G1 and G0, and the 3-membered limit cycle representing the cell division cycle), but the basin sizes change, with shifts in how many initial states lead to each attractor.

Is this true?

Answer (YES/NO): YES